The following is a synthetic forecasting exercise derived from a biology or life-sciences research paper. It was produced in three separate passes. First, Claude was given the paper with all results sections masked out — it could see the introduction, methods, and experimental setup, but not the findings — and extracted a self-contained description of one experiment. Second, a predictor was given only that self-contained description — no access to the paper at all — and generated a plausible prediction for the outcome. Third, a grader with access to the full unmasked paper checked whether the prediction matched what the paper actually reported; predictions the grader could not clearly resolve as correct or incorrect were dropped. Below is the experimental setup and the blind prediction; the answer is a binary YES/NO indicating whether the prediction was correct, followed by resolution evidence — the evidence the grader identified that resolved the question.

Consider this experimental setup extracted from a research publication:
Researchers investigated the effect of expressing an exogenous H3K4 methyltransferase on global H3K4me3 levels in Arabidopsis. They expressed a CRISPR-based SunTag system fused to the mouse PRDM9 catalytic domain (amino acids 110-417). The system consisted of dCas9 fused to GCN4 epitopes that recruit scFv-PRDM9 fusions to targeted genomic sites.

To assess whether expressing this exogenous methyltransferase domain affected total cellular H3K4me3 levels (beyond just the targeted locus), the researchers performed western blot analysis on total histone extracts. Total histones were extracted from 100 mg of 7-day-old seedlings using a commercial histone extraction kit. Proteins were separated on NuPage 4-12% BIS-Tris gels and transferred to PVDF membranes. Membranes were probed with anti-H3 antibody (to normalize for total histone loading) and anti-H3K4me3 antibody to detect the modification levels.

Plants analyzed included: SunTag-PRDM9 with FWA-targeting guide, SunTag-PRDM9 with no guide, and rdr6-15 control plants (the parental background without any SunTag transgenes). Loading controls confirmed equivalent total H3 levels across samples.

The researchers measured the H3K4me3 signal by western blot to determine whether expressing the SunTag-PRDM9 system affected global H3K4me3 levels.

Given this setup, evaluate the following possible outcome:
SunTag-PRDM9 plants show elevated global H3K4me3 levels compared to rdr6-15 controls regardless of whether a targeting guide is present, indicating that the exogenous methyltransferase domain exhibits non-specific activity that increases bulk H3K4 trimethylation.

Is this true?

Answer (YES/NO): NO